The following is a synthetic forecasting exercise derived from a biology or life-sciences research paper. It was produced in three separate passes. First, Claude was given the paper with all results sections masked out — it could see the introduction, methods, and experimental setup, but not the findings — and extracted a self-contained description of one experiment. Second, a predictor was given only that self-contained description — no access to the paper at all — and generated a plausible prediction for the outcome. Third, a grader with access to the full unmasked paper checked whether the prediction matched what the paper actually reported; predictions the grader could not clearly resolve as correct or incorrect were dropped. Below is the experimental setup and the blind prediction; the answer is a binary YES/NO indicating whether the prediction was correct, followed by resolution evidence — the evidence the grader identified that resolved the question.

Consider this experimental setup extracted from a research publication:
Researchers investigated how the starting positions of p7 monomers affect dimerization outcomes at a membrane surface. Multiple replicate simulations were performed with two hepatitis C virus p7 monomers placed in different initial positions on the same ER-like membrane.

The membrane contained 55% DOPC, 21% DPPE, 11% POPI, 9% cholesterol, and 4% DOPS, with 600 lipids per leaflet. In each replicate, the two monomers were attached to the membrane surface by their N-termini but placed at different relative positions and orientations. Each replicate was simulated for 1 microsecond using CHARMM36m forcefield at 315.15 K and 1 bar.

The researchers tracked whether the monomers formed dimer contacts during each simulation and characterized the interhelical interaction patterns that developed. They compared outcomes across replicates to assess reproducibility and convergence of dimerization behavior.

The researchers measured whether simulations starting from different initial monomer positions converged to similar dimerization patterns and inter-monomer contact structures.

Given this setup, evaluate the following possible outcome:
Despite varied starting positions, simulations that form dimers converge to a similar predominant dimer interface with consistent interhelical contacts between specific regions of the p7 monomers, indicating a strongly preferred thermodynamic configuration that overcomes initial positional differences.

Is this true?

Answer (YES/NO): NO